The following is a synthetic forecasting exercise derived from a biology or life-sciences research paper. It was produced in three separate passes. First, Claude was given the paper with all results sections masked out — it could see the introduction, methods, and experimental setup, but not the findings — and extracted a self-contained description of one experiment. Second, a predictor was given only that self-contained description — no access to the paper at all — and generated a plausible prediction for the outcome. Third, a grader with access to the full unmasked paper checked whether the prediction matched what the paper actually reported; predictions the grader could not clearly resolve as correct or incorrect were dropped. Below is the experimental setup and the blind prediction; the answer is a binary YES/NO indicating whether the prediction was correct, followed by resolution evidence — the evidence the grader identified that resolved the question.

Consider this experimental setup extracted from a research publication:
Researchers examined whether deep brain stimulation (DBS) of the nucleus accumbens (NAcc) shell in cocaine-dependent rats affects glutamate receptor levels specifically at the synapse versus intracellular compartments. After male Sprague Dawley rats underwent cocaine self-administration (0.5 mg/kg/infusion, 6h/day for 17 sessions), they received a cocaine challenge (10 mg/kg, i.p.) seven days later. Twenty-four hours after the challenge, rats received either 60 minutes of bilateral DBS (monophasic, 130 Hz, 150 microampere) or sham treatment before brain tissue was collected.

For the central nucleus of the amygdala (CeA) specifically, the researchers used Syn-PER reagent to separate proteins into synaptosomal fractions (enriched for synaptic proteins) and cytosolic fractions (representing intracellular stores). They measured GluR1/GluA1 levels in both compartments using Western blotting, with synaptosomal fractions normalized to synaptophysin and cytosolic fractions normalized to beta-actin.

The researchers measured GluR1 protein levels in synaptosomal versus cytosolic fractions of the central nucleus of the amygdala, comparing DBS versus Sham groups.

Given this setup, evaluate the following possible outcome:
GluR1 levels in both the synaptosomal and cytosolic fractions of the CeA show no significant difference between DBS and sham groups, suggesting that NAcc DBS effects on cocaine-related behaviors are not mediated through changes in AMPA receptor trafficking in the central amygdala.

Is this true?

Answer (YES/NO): NO